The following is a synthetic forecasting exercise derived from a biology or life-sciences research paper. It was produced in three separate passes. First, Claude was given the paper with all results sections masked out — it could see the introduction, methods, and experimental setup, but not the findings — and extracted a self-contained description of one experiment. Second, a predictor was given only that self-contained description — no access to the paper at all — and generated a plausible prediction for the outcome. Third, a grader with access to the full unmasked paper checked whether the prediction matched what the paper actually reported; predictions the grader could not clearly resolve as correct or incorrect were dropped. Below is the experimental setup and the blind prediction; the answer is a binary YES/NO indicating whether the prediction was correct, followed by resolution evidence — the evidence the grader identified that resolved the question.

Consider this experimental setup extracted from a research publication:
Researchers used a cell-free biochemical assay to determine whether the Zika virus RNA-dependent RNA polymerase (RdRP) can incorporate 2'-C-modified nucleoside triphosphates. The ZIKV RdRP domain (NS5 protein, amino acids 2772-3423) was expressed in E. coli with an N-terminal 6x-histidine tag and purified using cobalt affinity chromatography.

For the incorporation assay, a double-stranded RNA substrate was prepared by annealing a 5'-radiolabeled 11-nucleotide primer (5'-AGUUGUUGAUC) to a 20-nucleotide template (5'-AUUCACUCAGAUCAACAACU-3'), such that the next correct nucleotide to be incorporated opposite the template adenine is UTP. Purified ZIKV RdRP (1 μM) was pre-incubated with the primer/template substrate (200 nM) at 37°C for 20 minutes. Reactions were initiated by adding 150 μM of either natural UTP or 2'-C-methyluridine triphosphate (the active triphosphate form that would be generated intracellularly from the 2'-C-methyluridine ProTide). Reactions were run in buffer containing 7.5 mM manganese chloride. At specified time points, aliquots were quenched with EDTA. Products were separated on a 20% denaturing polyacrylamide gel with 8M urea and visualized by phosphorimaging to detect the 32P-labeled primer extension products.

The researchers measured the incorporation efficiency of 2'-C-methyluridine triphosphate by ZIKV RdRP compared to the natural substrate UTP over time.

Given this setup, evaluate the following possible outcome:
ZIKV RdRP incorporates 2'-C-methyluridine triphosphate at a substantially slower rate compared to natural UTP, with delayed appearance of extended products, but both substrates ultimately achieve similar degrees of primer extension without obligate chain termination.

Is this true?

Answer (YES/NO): NO